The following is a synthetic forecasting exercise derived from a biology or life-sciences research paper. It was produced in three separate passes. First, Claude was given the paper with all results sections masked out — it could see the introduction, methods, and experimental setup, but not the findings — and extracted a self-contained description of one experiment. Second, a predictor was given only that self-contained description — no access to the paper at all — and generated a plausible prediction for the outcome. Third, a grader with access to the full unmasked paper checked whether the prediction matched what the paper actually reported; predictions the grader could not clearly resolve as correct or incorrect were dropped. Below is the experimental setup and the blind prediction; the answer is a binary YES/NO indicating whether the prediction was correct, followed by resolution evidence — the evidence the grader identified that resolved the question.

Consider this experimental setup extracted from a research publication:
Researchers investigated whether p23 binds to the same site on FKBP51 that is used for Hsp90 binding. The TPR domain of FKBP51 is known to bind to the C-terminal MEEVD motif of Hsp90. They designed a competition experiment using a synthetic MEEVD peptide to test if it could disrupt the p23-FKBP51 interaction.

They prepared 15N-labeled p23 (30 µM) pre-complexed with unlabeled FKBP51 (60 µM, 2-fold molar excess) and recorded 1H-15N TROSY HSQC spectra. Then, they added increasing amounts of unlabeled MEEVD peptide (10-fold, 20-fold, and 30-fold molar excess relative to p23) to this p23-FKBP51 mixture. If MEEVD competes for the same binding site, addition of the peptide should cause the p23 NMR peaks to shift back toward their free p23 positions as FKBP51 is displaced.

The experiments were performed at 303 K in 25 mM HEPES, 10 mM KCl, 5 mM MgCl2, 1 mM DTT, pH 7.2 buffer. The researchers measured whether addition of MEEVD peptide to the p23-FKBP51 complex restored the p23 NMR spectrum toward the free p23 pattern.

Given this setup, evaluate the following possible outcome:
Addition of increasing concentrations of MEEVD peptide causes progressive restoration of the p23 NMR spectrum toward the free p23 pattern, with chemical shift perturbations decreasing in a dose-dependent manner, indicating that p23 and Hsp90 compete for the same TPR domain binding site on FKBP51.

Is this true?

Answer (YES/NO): YES